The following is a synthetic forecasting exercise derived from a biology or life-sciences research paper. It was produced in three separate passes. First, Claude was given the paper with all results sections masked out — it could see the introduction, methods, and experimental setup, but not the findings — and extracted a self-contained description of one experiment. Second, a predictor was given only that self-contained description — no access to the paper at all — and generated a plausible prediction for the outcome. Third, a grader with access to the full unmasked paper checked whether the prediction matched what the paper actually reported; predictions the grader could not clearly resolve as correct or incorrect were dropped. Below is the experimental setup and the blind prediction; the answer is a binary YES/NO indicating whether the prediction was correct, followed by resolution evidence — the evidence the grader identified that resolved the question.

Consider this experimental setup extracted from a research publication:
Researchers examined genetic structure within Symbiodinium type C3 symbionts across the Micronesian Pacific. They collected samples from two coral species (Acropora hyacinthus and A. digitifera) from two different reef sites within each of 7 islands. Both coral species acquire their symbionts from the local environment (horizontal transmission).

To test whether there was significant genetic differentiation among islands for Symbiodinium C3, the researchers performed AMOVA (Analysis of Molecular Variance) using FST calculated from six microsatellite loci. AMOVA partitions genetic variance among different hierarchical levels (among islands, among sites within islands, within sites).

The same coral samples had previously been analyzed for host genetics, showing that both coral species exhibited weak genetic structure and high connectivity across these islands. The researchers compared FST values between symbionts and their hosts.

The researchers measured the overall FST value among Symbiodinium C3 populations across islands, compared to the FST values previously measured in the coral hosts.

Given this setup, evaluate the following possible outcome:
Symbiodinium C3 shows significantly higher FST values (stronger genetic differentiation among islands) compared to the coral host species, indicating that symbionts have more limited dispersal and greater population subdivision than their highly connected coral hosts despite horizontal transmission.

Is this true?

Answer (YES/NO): NO